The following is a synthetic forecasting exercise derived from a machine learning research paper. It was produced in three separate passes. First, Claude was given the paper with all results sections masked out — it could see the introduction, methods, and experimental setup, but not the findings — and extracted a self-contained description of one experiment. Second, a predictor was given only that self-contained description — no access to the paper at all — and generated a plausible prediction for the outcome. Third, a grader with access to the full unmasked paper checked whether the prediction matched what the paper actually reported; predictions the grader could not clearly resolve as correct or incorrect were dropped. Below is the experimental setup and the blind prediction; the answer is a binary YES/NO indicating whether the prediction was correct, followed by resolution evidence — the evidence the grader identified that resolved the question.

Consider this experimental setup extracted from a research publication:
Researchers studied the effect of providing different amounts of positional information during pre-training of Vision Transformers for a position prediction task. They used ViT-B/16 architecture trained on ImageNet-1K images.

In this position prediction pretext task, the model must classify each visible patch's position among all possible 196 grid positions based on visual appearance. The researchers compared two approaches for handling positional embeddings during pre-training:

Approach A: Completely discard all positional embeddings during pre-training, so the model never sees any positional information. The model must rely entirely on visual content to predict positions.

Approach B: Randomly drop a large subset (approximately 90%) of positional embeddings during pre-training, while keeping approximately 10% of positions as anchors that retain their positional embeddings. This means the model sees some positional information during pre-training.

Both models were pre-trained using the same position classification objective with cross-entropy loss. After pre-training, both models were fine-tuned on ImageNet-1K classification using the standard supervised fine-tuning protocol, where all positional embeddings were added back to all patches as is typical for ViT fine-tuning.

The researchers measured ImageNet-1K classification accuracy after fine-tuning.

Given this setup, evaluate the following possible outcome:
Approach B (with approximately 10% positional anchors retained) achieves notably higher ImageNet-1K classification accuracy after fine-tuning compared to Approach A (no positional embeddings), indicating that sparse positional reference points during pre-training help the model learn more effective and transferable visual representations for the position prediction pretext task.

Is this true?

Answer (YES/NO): NO